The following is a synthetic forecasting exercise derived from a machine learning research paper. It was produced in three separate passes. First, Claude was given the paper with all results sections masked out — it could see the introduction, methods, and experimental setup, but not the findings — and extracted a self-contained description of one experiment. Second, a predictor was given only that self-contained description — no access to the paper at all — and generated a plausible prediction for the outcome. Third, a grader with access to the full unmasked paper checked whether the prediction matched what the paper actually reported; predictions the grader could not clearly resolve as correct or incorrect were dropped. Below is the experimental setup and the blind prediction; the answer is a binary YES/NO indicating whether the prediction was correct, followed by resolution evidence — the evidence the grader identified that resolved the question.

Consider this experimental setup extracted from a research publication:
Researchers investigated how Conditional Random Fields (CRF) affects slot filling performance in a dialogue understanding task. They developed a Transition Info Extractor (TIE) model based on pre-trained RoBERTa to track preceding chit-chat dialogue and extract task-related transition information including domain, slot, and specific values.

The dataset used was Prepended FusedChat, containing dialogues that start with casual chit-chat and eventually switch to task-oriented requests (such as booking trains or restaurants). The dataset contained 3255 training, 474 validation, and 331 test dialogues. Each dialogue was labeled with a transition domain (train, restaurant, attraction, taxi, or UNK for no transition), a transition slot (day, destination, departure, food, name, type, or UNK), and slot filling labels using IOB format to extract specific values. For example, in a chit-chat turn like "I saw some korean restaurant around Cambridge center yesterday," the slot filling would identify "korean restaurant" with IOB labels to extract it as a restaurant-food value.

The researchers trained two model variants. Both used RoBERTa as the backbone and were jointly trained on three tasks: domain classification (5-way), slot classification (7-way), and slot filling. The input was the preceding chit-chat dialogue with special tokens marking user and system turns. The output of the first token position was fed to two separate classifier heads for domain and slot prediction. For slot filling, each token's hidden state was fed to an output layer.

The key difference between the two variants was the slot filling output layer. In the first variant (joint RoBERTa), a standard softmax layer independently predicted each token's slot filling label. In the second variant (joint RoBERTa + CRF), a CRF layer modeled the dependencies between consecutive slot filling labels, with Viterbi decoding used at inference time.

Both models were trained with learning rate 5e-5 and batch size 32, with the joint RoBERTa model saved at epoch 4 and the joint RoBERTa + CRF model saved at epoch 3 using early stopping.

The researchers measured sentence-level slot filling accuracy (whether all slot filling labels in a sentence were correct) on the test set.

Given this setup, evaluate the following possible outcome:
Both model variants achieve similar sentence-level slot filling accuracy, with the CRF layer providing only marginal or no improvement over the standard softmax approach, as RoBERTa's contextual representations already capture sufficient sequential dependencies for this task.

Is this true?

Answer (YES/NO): NO